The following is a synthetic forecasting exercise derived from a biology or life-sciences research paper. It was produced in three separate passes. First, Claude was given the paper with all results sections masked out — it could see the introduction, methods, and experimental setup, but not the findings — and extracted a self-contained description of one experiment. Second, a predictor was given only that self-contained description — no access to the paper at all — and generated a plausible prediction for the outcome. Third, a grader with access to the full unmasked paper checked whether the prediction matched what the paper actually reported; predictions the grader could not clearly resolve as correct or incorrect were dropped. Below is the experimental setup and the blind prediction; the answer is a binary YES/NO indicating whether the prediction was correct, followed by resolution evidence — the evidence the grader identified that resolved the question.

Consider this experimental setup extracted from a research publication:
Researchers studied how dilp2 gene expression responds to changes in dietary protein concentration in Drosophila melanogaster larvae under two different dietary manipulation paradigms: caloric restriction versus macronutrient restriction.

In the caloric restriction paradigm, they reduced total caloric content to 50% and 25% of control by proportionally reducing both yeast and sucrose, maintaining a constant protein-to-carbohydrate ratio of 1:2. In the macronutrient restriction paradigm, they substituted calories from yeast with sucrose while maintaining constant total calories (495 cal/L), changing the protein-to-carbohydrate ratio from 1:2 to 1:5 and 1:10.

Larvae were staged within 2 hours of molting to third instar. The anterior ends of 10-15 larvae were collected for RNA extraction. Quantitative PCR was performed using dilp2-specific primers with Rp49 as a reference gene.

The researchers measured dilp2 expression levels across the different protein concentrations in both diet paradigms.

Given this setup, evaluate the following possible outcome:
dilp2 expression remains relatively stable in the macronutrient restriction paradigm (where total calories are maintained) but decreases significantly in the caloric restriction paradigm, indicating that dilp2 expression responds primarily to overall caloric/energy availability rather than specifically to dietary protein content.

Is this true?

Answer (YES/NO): NO